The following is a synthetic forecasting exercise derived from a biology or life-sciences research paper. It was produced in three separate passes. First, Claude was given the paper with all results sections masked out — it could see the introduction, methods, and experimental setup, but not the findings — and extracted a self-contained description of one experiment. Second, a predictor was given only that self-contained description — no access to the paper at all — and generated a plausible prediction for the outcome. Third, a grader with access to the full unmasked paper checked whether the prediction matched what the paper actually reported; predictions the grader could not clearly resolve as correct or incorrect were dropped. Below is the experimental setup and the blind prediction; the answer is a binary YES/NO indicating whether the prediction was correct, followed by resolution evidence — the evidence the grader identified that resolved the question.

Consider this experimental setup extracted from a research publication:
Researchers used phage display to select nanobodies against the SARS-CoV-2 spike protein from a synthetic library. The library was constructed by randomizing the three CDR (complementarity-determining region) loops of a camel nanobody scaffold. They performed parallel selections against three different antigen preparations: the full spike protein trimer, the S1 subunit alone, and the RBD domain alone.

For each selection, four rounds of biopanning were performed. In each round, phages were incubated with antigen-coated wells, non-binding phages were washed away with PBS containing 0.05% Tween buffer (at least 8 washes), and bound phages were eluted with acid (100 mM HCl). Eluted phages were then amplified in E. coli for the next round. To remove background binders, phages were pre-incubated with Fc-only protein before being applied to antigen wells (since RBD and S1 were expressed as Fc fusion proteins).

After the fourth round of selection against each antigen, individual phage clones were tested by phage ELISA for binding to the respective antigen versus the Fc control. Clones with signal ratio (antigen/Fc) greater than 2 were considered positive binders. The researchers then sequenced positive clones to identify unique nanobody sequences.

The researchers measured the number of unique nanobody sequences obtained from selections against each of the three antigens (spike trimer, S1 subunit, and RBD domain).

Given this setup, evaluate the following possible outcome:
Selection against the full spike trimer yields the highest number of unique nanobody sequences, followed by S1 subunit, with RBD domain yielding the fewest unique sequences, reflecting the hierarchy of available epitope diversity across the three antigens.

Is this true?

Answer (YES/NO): NO